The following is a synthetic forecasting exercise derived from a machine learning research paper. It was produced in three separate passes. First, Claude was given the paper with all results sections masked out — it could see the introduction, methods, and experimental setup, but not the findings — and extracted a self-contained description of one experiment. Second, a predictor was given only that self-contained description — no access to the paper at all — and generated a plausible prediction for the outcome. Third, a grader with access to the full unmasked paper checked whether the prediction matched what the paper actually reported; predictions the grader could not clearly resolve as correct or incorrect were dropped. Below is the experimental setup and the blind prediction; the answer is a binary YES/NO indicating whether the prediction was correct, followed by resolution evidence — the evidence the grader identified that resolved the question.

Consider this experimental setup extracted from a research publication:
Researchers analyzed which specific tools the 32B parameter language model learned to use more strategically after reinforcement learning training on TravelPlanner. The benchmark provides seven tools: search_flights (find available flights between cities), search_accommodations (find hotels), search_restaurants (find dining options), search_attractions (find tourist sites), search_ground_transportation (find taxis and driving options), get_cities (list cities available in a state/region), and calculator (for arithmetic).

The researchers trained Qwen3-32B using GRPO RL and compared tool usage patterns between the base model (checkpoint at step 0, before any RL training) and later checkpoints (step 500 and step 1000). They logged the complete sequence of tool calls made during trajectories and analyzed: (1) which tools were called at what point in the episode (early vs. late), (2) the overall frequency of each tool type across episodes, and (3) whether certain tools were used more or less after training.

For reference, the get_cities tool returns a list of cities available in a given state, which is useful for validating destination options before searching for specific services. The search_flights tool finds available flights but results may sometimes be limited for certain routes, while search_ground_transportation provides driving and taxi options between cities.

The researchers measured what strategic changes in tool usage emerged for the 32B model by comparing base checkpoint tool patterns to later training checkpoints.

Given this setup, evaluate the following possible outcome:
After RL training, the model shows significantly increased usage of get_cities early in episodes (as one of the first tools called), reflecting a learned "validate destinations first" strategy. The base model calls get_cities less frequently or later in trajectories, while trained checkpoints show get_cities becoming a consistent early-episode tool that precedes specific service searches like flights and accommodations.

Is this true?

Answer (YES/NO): YES